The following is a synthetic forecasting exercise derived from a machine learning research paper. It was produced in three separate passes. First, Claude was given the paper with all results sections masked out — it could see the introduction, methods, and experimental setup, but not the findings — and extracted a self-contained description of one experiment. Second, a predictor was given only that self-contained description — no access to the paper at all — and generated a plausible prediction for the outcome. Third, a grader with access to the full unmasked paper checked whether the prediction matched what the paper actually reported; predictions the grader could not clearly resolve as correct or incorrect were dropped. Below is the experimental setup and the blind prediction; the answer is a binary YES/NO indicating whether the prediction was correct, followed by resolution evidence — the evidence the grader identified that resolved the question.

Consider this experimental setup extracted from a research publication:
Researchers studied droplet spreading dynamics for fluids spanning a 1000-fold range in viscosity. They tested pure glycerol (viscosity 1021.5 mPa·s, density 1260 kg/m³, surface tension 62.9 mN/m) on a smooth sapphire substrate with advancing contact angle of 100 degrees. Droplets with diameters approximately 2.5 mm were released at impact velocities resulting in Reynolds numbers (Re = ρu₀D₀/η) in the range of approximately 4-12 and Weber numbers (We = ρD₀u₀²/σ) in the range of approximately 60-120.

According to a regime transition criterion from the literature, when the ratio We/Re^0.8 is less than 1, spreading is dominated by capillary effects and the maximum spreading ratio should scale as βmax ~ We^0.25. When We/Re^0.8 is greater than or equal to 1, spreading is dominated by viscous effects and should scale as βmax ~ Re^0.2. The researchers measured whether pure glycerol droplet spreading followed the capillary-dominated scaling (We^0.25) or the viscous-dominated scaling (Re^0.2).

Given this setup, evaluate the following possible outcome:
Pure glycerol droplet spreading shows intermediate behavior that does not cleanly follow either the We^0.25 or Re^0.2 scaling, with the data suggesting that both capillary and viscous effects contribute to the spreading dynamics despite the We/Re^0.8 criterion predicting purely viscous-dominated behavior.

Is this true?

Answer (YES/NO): NO